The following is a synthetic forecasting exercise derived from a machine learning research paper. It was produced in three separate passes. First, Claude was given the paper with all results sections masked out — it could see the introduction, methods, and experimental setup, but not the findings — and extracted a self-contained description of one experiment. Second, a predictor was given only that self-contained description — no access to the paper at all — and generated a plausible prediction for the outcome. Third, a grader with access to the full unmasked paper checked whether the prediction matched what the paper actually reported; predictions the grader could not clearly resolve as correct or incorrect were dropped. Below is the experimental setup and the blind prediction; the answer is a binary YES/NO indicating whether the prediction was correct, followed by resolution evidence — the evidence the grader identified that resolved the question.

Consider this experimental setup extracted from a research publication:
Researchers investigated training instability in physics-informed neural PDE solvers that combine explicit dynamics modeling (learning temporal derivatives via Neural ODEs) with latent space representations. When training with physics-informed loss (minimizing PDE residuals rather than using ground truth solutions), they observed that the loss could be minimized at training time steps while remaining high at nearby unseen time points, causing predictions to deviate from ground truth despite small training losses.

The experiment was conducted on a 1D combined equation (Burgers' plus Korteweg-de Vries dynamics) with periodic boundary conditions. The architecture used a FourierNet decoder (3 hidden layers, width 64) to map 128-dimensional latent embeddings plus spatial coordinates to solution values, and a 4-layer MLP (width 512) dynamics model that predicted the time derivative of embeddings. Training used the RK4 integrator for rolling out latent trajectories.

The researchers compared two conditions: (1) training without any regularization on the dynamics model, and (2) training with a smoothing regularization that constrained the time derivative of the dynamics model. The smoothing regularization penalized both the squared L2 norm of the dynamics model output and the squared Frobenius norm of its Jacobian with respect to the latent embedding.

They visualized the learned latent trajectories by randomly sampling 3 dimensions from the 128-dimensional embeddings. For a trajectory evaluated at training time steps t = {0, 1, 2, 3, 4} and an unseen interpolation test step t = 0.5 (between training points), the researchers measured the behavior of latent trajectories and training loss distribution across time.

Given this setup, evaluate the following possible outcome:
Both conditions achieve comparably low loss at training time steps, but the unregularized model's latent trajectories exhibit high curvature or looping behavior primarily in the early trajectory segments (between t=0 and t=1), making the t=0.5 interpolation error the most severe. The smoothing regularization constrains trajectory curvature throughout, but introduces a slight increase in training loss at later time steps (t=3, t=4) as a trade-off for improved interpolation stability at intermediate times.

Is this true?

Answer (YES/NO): NO